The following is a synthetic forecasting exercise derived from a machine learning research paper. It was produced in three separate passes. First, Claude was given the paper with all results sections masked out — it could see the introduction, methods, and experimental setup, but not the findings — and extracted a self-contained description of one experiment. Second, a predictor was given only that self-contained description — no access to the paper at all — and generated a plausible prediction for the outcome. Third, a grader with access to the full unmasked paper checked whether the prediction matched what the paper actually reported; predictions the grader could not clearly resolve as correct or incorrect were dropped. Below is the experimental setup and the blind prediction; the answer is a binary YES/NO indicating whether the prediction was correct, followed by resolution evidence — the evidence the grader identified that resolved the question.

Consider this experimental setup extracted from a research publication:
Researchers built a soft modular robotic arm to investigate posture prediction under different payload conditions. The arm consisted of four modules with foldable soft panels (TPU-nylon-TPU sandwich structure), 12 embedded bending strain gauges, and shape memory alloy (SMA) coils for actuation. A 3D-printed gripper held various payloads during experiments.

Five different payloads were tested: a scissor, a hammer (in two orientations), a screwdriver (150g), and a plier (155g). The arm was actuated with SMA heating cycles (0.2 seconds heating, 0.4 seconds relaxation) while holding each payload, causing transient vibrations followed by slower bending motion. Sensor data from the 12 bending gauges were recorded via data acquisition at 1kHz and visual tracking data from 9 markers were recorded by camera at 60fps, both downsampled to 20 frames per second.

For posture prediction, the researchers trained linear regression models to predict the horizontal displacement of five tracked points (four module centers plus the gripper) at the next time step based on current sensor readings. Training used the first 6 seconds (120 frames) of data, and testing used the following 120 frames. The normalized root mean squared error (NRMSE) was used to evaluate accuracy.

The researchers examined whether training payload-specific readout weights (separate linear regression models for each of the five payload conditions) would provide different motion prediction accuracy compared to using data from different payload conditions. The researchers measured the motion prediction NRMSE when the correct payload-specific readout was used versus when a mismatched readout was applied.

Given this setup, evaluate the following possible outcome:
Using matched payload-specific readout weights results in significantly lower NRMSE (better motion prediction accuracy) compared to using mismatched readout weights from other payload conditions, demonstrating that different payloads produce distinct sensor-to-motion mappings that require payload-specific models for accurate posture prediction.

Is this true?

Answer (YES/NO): YES